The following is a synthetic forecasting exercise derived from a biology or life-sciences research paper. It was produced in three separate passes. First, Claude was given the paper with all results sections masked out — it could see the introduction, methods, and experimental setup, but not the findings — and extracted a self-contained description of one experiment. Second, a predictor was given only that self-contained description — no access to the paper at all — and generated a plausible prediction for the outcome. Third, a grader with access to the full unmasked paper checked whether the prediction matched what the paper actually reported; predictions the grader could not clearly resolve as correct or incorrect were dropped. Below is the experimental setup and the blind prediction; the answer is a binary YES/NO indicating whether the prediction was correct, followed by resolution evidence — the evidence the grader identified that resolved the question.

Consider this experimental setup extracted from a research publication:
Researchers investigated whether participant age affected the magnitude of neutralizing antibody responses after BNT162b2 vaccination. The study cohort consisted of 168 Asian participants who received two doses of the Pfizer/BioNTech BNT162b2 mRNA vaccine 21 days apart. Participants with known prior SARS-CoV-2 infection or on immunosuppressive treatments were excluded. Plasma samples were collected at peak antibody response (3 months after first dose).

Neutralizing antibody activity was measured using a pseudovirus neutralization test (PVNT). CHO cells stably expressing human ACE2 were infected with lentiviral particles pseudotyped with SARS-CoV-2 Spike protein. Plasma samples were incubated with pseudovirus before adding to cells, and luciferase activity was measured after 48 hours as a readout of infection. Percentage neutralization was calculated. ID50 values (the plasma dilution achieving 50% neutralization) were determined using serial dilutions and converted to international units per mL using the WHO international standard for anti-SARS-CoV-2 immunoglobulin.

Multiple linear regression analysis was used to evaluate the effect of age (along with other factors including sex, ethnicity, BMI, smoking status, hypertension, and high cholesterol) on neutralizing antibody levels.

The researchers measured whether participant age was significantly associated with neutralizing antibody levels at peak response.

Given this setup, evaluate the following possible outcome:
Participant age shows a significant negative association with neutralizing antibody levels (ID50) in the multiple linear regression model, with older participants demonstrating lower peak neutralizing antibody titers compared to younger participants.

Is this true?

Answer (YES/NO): YES